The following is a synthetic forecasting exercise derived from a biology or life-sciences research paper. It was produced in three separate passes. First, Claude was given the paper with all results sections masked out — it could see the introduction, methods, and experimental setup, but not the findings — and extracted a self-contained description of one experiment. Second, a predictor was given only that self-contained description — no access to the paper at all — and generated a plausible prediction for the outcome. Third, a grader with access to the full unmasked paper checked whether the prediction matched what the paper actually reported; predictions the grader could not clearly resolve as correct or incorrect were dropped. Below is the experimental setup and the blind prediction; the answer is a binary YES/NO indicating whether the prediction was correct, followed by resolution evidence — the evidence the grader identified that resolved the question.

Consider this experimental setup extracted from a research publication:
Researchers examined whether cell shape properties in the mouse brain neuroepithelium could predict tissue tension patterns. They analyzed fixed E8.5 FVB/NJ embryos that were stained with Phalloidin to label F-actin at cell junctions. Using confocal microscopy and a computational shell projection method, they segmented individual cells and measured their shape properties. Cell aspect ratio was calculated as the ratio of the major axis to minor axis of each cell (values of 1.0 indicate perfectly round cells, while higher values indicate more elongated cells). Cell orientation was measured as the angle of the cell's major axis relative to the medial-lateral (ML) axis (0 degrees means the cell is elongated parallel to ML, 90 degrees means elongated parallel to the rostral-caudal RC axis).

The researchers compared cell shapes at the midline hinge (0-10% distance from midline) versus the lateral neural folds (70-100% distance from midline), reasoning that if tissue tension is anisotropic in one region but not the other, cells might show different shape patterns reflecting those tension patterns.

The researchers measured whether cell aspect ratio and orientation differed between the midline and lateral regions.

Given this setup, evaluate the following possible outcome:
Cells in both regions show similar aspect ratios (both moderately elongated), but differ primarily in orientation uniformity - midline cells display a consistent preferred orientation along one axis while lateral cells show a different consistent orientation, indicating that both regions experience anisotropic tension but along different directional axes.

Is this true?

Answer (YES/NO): NO